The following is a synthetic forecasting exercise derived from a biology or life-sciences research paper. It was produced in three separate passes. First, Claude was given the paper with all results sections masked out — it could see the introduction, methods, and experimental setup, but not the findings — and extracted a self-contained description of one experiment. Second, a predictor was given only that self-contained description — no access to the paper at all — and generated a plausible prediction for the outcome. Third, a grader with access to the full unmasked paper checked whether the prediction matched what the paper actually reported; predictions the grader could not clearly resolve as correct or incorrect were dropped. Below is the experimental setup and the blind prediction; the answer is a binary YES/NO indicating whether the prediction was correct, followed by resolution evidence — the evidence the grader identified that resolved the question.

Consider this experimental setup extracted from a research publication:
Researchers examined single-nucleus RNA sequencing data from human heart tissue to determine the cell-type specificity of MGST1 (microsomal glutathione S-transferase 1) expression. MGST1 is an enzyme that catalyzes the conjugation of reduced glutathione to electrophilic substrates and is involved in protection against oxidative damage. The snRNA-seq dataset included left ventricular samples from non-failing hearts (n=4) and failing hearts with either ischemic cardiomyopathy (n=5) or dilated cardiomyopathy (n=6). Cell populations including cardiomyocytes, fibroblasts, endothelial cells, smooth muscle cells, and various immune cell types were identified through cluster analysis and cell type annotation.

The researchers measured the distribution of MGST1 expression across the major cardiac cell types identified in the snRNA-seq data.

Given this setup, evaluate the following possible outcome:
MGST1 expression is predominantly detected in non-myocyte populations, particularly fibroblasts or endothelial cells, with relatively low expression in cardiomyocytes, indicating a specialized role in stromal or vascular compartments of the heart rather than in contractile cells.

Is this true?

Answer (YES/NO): YES